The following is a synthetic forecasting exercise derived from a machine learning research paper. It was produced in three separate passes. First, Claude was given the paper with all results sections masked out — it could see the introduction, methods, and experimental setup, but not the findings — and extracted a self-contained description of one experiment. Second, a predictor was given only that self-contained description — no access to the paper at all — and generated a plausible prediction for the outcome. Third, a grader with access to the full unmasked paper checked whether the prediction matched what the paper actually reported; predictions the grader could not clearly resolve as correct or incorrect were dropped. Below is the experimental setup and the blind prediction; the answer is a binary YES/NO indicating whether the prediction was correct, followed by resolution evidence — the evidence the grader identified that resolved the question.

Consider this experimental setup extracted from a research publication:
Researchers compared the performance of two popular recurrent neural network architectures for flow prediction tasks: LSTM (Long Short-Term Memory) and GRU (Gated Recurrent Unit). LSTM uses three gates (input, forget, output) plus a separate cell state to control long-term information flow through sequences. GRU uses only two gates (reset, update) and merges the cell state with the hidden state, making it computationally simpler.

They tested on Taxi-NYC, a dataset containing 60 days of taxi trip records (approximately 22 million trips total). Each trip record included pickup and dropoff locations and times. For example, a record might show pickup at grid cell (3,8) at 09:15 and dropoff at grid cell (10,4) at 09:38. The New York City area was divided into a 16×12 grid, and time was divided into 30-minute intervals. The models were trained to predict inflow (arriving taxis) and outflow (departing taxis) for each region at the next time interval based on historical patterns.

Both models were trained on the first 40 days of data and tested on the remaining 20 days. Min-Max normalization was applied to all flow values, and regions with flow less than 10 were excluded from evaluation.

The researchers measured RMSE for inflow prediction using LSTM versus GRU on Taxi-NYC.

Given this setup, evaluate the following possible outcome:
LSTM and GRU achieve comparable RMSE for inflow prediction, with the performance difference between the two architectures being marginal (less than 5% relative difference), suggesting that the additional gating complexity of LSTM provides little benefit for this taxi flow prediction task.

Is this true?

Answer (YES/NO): YES